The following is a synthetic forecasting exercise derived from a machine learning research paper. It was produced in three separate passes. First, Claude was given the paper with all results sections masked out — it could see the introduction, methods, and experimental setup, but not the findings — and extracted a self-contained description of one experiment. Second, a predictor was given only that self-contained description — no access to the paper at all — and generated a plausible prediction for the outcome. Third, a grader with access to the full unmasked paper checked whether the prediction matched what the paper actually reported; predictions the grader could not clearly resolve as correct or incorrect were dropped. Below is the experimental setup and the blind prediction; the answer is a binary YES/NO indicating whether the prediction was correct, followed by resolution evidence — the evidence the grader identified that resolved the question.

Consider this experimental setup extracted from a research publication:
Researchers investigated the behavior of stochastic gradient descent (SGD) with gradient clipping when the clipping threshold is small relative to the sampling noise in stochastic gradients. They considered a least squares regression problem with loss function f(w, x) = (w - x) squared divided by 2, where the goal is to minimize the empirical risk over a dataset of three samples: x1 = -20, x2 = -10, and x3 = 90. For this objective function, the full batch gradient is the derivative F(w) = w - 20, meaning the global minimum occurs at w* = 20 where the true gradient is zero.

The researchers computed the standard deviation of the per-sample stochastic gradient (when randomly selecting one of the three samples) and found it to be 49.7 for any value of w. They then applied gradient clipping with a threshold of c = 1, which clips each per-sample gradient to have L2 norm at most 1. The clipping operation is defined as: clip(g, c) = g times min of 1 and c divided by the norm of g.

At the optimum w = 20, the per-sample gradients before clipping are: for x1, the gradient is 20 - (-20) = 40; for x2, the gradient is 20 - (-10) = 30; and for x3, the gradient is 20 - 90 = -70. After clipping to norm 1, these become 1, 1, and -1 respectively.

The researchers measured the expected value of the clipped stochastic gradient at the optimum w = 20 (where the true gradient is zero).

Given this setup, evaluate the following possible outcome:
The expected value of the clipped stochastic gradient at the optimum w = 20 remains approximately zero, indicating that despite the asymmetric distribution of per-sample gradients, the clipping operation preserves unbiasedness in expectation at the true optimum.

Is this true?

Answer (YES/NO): NO